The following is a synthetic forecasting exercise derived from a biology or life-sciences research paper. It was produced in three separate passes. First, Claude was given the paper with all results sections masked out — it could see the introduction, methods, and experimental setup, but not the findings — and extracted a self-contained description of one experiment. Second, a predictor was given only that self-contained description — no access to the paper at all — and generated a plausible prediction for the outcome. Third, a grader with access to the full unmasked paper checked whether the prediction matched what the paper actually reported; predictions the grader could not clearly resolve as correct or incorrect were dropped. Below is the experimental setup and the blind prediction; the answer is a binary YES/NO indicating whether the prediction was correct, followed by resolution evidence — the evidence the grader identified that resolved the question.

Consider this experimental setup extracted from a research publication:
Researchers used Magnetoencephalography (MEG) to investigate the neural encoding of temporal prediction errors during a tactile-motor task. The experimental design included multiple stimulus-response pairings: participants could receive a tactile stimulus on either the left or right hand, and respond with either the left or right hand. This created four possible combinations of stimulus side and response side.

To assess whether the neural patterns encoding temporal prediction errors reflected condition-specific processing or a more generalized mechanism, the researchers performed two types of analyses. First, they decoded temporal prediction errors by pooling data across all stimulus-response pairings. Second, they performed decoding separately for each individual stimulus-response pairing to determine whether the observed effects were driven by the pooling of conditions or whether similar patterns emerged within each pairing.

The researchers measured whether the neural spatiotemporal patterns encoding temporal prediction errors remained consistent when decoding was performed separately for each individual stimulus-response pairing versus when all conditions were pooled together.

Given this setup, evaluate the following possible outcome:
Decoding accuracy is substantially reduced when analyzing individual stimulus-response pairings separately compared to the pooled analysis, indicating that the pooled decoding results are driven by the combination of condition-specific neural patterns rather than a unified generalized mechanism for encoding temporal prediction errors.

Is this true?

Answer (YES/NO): NO